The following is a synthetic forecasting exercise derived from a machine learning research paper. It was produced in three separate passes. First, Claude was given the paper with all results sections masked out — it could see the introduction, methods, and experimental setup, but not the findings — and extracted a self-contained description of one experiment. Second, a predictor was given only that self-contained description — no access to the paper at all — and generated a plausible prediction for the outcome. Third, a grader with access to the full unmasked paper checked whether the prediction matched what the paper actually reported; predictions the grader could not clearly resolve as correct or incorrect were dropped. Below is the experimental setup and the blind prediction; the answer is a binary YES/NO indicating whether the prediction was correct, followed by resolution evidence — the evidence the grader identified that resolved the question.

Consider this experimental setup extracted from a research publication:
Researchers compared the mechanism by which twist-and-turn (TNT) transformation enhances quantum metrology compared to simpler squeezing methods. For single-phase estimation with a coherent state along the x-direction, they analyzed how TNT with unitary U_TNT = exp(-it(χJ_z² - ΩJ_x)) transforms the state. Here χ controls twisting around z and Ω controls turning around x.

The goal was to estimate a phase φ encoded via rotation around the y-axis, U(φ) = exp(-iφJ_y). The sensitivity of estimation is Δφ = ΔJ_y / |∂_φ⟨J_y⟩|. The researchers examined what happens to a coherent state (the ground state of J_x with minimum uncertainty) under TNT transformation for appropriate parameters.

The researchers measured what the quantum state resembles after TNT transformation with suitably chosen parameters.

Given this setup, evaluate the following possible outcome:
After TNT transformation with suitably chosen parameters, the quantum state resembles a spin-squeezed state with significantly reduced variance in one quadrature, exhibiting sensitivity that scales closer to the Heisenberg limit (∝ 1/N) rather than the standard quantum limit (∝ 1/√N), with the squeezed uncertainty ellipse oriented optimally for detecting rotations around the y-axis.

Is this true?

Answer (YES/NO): NO